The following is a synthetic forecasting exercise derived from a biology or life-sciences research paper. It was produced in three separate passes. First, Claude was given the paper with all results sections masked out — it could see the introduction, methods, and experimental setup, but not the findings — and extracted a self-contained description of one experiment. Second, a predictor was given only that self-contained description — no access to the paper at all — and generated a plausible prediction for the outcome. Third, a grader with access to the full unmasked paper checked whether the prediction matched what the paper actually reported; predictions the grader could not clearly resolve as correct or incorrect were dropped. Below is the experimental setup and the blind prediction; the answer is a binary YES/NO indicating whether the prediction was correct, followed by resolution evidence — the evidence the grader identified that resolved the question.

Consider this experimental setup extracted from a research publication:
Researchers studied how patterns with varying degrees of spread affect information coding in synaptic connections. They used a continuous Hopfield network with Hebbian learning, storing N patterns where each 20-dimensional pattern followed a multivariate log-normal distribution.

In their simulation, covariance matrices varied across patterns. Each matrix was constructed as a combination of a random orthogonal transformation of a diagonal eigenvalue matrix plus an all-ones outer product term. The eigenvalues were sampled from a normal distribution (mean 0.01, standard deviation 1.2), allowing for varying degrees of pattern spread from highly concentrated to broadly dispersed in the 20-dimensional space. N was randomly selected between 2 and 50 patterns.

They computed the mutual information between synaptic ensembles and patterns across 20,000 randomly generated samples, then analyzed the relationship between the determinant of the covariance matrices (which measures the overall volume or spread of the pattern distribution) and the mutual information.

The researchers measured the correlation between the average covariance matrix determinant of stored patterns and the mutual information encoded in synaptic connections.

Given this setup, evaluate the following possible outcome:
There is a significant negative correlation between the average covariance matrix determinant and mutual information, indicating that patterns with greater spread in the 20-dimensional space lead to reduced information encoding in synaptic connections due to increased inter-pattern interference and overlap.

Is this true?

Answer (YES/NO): NO